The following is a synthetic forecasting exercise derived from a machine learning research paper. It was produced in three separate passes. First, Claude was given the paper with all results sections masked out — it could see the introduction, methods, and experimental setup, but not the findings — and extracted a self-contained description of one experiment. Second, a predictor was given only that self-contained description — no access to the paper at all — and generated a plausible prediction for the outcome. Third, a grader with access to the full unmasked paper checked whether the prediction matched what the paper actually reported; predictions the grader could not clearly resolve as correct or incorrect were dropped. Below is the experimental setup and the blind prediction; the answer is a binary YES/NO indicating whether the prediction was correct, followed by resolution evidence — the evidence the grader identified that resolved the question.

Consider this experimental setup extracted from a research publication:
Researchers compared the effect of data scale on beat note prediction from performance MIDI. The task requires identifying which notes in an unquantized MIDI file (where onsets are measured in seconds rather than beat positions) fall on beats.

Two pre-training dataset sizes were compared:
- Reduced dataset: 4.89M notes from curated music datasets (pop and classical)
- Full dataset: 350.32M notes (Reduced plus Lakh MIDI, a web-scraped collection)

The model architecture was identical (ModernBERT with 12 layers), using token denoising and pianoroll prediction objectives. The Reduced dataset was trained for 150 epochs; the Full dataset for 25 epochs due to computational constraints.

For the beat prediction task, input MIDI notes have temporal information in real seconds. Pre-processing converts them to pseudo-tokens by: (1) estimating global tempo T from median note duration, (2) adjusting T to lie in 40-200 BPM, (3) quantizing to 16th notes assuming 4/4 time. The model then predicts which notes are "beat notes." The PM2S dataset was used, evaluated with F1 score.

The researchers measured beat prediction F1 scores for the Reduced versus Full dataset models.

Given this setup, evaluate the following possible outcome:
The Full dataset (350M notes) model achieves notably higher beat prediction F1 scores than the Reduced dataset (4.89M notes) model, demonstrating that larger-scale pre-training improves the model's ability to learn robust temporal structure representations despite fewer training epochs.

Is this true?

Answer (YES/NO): YES